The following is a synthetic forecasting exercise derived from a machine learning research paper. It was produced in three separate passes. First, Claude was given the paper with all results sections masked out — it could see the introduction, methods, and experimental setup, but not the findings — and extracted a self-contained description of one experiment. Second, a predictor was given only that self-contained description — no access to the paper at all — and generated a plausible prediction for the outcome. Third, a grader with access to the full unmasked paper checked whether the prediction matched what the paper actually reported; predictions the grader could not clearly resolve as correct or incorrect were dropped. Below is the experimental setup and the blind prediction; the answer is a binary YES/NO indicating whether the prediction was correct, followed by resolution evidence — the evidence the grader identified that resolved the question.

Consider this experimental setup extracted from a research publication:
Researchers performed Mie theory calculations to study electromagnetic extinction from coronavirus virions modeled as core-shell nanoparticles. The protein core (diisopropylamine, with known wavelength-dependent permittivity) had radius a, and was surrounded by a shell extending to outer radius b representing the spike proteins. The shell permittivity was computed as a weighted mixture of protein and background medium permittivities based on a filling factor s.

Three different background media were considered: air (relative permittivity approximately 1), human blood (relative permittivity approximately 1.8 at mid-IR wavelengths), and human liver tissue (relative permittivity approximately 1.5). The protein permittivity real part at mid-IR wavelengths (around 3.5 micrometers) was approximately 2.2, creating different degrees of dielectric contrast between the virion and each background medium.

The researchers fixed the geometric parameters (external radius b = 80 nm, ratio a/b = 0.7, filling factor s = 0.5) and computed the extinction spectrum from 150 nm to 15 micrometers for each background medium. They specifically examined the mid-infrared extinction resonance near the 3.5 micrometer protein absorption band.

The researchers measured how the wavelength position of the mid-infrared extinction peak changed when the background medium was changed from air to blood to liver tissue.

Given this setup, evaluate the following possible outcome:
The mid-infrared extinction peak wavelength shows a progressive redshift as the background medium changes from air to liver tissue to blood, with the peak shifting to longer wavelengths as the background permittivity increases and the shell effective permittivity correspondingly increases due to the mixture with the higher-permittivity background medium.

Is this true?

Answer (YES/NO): NO